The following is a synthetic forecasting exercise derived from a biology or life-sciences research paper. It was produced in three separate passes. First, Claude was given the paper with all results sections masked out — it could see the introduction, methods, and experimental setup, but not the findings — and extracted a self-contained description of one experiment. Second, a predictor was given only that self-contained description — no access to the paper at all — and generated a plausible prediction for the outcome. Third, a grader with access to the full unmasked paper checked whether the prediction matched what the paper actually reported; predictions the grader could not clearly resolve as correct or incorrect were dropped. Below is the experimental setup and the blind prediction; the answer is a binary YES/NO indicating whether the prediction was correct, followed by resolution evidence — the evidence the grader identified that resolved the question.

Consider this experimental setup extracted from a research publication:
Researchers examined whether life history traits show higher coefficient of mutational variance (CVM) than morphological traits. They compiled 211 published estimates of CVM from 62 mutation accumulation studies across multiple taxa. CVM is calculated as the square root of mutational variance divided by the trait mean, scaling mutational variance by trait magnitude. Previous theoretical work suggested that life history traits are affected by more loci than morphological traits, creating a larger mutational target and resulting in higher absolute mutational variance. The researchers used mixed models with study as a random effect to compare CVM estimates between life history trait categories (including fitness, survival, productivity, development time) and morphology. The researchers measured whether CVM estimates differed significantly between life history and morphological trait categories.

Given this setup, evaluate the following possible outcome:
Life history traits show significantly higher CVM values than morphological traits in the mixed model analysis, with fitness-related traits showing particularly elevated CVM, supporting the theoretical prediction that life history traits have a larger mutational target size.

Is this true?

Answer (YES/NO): YES